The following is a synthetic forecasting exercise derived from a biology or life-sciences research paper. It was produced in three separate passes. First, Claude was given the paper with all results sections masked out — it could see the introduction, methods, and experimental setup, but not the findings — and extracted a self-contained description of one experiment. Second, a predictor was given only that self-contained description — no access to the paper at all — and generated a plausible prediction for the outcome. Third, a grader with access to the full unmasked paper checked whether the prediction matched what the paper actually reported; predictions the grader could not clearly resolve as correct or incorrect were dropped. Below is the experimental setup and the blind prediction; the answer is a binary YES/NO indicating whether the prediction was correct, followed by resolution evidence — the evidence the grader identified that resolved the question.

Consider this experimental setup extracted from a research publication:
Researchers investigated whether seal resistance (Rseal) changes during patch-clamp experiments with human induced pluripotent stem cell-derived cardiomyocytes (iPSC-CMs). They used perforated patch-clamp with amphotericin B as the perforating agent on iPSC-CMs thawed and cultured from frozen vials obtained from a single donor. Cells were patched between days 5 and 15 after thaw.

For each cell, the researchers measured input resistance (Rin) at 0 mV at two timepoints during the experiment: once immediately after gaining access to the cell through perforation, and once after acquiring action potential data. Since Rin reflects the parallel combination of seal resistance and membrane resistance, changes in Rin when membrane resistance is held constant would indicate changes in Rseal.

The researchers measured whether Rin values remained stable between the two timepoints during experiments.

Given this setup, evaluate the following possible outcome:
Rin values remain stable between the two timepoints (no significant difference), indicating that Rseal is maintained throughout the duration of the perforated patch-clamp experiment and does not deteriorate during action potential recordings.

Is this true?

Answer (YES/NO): NO